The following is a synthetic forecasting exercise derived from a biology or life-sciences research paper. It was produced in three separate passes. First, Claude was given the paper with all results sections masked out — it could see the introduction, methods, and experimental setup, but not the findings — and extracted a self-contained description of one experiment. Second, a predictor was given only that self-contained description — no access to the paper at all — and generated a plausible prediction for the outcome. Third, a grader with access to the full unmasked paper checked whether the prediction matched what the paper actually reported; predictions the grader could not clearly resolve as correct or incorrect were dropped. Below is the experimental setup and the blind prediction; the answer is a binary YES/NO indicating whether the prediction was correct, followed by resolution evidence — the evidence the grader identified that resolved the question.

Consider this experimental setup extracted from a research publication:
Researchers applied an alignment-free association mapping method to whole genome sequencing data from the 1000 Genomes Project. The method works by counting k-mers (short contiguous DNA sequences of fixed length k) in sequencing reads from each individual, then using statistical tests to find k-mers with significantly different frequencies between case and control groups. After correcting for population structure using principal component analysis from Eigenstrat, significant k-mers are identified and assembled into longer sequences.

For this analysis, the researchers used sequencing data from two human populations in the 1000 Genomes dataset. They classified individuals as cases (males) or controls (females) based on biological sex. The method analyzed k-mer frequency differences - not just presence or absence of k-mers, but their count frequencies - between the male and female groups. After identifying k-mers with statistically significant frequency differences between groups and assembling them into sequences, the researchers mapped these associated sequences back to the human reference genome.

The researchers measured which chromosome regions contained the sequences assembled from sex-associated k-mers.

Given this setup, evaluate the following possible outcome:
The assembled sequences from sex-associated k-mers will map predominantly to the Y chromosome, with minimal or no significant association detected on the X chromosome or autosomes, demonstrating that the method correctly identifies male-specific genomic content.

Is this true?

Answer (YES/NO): NO